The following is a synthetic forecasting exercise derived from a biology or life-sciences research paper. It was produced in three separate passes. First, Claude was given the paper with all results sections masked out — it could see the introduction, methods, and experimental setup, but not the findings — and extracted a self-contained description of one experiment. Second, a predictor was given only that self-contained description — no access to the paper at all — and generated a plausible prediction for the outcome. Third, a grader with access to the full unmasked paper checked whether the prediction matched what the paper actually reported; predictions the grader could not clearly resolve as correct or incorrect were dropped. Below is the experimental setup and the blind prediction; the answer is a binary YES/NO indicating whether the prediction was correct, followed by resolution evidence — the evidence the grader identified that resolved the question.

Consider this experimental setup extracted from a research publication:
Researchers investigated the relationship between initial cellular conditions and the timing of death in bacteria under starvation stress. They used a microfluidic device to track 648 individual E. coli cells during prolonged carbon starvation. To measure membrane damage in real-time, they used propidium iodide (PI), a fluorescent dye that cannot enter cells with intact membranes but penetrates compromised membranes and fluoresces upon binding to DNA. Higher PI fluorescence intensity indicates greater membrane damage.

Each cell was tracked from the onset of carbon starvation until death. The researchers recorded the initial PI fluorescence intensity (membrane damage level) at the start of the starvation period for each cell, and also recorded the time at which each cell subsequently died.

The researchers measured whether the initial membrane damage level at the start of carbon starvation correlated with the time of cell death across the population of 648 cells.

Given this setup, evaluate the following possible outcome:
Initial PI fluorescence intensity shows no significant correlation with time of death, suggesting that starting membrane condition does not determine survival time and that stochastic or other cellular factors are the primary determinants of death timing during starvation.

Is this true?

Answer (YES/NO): NO